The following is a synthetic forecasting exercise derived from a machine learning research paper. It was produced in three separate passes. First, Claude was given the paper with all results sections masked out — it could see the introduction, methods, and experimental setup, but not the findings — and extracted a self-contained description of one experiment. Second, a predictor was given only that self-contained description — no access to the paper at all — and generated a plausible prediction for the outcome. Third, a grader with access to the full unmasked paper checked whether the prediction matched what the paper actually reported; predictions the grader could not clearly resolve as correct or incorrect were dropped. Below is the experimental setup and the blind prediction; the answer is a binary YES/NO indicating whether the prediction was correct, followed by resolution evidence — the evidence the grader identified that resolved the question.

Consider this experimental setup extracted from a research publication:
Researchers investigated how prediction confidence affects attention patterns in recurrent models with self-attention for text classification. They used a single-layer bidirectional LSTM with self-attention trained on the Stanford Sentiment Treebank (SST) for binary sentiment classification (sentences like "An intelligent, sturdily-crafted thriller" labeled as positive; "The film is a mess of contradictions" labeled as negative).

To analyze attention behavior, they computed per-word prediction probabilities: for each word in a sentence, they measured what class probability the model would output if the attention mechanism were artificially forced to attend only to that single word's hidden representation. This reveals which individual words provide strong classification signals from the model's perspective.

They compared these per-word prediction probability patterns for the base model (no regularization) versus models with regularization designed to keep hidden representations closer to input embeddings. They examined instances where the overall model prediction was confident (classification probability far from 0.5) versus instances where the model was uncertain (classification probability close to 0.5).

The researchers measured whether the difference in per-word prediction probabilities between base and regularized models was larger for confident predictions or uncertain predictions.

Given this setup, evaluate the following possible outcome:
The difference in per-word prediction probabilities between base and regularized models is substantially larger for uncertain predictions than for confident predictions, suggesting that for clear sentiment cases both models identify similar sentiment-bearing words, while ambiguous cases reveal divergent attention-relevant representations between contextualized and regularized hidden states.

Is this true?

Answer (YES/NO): NO